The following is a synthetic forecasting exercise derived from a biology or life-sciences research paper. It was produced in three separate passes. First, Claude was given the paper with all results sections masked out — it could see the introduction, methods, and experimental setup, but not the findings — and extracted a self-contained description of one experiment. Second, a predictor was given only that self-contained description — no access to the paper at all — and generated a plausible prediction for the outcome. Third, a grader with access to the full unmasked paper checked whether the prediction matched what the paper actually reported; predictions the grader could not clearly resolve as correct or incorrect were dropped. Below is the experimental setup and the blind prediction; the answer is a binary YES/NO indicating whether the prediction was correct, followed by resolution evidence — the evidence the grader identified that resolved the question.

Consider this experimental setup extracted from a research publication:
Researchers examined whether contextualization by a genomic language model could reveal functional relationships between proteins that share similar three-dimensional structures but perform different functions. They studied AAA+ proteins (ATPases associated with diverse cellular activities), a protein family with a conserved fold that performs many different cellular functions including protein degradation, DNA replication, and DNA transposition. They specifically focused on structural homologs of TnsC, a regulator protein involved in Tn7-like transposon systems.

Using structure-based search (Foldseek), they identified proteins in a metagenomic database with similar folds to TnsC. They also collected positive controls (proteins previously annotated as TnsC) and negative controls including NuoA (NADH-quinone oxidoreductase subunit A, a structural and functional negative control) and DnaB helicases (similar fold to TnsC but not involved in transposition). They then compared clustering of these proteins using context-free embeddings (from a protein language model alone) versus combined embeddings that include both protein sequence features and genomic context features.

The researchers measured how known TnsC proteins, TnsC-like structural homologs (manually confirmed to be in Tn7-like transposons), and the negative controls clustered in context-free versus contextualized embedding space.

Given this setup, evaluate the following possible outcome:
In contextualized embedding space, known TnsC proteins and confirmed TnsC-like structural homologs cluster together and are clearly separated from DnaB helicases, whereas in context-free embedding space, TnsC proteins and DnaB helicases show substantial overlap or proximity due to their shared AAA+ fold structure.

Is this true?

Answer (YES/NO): NO